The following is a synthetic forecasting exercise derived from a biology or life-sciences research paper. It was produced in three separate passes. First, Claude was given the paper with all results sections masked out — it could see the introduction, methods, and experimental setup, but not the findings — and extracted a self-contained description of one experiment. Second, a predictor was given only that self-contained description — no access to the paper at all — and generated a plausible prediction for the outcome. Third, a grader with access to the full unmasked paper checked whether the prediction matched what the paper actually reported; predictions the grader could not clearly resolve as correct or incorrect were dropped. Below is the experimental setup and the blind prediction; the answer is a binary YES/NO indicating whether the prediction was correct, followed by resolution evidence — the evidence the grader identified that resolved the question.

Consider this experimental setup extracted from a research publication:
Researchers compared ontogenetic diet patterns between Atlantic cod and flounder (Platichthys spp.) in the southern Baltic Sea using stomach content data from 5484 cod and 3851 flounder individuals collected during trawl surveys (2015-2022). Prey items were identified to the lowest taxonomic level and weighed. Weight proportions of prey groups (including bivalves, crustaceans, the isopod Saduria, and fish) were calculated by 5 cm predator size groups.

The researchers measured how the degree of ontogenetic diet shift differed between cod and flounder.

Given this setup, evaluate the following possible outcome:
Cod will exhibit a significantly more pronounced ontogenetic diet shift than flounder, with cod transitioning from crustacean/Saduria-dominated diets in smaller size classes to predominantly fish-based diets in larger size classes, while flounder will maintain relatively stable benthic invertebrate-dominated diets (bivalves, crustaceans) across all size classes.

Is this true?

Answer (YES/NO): YES